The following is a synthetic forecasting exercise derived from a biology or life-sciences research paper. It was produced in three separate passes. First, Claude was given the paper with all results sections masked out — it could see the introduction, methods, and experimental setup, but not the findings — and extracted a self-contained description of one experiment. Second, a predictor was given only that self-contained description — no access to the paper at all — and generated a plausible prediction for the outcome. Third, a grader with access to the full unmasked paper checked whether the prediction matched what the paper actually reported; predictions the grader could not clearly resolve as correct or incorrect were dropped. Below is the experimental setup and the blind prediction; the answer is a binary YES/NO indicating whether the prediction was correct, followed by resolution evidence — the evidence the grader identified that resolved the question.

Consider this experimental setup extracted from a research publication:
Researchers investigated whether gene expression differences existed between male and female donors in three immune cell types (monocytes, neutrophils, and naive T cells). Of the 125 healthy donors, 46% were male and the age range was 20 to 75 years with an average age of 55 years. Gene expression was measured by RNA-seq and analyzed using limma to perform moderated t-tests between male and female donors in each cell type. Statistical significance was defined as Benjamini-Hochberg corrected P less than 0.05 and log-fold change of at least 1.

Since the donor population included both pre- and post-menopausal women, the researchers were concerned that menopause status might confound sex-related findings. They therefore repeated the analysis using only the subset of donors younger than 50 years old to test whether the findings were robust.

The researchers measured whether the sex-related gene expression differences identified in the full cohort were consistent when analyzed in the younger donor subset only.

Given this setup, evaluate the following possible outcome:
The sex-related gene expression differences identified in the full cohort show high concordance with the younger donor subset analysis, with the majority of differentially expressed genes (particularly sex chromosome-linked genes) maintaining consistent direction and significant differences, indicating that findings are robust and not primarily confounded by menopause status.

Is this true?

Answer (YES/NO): NO